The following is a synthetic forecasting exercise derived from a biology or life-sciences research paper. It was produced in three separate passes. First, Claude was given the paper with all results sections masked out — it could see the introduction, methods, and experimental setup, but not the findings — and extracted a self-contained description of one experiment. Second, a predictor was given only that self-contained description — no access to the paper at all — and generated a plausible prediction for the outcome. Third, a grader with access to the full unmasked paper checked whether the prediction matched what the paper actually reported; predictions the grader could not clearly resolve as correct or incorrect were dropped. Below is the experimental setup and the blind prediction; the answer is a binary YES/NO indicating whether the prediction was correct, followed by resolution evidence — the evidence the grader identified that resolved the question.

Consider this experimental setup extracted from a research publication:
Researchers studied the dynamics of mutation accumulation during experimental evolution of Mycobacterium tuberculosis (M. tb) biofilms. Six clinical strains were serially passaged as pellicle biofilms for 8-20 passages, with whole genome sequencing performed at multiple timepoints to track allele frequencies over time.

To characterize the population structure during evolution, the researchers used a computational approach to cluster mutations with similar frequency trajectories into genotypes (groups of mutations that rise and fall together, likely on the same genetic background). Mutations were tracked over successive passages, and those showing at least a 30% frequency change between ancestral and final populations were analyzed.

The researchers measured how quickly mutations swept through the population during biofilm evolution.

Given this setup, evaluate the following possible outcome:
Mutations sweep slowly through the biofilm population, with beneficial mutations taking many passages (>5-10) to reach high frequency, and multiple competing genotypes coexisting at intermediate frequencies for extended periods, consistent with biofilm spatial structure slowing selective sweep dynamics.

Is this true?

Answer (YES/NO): NO